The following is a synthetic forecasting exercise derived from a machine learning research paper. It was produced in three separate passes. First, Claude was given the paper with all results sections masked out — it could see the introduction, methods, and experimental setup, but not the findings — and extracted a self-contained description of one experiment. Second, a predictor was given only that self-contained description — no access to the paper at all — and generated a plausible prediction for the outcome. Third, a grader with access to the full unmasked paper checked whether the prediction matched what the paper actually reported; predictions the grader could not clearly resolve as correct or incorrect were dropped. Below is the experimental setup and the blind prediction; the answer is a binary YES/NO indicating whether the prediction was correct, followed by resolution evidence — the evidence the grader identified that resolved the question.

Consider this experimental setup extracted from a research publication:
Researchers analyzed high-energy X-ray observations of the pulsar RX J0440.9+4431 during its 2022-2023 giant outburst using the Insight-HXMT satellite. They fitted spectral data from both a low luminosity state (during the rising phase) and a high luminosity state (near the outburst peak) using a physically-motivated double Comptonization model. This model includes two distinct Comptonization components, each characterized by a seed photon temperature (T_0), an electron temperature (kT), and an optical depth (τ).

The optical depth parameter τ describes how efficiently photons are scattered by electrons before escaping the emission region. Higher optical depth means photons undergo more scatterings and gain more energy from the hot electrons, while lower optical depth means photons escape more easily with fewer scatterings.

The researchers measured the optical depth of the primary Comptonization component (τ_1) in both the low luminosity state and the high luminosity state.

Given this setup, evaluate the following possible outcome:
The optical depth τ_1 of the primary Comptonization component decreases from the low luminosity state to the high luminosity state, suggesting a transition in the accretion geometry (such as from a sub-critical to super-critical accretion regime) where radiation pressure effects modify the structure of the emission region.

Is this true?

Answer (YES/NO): NO